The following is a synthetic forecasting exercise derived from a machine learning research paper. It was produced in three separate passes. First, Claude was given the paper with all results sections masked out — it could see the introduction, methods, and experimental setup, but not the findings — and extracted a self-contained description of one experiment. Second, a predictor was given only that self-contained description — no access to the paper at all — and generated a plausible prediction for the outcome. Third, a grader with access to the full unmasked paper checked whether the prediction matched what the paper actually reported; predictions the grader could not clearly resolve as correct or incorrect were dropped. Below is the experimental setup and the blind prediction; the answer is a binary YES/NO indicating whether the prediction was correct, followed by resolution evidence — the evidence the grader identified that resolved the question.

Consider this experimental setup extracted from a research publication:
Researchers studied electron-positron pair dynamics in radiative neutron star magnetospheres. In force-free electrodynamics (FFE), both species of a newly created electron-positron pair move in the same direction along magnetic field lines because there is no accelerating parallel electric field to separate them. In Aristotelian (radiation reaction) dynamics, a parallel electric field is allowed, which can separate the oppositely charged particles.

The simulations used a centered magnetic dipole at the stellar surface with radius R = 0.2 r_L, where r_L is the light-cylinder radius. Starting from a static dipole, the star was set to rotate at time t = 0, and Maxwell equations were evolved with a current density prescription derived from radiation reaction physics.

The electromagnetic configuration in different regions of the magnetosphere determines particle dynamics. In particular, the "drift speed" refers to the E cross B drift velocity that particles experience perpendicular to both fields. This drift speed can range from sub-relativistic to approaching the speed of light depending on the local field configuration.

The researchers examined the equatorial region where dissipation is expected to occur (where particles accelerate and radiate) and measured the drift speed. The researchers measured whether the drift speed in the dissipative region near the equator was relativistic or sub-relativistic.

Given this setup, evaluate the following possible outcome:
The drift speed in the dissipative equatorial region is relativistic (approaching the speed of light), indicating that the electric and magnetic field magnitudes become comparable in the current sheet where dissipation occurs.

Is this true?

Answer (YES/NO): NO